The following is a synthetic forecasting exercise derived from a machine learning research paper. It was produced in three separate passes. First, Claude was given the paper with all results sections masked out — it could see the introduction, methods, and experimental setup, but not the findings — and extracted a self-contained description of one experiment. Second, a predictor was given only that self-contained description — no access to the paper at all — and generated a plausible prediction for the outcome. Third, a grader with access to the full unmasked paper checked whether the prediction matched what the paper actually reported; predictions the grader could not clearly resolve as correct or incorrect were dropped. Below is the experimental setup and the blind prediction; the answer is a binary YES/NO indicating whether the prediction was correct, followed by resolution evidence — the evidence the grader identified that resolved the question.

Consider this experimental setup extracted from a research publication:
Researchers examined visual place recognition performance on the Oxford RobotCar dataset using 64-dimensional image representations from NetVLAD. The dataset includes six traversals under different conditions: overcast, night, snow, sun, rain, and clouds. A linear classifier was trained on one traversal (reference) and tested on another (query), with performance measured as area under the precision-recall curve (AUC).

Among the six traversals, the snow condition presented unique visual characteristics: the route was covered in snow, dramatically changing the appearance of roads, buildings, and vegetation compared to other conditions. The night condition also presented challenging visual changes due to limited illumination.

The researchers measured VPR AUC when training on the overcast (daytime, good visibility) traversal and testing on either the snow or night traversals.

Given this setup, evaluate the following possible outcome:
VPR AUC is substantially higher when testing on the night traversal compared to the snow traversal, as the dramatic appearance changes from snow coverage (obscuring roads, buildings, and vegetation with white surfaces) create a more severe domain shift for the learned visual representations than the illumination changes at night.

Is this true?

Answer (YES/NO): NO